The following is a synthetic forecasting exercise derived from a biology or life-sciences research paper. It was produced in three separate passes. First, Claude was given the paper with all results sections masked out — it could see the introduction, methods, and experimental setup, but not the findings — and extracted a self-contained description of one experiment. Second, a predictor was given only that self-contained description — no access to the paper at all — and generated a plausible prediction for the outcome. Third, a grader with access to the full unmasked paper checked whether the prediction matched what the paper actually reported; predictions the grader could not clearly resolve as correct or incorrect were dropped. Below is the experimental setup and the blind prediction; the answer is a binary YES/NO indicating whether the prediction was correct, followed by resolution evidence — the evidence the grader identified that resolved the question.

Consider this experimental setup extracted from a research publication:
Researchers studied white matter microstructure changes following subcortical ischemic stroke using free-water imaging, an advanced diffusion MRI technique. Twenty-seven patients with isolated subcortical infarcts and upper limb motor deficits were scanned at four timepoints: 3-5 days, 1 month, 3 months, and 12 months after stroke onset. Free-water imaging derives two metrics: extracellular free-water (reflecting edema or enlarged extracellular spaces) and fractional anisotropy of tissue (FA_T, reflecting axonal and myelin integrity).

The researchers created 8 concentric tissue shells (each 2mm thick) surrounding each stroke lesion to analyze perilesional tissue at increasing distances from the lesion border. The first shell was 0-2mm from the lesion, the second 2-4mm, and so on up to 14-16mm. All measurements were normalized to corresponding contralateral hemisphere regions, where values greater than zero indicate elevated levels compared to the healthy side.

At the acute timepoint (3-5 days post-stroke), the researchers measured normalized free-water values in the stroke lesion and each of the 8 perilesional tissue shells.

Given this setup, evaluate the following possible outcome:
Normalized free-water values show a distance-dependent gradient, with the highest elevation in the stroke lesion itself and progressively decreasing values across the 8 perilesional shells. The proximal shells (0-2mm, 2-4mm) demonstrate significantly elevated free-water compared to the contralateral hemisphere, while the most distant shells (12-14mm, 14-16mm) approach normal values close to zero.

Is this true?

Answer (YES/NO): NO